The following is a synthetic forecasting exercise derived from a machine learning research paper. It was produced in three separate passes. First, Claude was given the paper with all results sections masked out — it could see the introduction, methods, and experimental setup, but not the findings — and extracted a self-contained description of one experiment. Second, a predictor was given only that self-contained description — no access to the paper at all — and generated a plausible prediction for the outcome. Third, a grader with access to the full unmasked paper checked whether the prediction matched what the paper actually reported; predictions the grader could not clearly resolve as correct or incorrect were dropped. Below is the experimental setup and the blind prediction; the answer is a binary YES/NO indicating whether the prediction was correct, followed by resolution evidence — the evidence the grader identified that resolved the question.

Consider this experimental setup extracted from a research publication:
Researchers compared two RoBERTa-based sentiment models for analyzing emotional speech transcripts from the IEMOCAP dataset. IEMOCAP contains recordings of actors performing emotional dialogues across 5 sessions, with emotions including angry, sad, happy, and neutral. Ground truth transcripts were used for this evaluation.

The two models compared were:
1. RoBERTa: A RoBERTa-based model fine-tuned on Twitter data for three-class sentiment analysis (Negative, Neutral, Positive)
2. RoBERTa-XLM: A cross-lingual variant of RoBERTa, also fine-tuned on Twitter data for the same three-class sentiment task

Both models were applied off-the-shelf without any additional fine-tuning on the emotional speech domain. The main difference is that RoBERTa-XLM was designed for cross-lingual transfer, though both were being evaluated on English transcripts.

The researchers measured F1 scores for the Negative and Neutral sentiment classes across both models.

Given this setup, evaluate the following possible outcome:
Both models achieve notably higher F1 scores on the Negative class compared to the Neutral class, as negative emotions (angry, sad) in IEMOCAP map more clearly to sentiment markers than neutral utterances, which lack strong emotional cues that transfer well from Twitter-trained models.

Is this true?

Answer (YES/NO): NO